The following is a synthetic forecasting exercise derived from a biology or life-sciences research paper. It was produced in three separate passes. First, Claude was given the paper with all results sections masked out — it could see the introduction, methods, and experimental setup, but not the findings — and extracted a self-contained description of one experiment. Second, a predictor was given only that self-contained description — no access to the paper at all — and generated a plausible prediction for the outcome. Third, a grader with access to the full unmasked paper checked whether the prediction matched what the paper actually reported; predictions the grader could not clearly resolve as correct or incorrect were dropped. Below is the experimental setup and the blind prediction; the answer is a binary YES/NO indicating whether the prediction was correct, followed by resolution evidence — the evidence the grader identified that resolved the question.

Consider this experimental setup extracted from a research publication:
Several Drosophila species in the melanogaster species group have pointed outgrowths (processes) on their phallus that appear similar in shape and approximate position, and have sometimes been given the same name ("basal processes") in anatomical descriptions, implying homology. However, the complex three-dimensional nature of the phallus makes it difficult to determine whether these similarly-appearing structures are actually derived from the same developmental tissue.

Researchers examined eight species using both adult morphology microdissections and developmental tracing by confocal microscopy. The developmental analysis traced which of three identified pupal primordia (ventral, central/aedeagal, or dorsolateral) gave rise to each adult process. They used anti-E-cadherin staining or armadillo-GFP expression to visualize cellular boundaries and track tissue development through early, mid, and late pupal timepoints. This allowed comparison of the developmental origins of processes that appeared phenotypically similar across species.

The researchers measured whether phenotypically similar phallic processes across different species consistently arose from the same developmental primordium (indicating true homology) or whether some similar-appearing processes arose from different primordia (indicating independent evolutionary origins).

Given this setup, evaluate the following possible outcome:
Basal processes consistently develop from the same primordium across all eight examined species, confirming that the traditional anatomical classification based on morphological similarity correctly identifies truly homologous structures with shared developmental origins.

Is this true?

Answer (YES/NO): NO